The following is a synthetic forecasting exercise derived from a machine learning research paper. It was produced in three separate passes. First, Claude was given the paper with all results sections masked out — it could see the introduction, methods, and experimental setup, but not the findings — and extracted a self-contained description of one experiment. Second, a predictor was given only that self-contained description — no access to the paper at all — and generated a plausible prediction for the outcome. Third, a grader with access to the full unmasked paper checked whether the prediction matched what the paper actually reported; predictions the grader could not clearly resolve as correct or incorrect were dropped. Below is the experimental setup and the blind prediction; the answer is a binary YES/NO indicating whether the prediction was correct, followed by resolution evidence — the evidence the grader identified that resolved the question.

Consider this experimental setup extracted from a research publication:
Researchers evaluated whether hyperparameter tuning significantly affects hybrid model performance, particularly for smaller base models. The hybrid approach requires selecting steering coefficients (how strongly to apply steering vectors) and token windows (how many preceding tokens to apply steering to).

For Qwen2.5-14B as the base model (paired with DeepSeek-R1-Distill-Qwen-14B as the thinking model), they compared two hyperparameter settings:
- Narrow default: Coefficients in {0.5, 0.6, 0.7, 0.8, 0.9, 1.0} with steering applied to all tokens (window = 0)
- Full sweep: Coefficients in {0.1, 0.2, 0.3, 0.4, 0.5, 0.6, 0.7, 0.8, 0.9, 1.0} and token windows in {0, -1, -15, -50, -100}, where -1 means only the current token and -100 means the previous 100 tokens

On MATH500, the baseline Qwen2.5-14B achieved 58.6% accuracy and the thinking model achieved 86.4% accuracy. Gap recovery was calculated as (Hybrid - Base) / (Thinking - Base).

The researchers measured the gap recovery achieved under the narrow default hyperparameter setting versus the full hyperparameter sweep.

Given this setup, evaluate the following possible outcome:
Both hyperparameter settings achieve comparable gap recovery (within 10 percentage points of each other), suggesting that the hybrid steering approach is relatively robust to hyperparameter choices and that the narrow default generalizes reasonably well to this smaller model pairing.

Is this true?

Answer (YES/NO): NO